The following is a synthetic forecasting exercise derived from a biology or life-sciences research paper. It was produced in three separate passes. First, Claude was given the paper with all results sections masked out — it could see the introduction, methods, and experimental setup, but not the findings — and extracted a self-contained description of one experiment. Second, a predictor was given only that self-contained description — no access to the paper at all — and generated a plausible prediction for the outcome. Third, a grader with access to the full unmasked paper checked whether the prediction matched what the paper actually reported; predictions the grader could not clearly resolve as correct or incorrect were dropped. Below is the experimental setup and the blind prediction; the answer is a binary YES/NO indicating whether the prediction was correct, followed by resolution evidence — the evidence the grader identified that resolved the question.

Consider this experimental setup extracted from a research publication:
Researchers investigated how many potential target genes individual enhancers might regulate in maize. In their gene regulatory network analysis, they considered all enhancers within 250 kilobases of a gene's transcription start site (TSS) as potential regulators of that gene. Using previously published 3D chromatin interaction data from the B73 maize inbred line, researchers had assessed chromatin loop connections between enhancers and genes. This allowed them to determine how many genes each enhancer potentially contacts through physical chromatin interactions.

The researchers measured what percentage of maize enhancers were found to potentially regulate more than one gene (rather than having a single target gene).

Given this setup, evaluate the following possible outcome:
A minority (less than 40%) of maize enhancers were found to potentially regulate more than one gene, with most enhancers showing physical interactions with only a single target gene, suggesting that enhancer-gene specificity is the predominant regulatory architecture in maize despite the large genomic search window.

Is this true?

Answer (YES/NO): YES